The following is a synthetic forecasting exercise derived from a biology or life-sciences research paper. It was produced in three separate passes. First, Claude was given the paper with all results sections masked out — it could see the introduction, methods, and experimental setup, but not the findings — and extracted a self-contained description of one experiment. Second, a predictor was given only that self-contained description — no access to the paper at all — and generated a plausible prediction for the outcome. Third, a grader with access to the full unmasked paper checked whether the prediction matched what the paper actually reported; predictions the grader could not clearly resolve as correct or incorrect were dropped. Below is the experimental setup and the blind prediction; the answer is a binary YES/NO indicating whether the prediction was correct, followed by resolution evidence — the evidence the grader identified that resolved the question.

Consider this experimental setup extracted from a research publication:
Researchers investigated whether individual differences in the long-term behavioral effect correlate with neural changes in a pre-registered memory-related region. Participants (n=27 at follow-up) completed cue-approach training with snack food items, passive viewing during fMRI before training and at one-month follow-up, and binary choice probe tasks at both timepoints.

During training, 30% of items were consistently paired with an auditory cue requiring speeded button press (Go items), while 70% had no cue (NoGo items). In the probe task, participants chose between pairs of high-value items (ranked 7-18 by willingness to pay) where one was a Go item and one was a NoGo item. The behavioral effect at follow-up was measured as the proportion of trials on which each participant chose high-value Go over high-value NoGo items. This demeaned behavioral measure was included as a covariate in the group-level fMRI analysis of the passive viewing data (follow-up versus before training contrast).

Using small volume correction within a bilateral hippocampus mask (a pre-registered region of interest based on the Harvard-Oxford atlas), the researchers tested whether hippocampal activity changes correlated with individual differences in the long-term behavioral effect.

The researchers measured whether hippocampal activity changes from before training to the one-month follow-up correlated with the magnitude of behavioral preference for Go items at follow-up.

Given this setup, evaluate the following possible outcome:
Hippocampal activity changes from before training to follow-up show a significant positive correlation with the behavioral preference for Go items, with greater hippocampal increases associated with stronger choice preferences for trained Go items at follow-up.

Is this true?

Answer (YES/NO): NO